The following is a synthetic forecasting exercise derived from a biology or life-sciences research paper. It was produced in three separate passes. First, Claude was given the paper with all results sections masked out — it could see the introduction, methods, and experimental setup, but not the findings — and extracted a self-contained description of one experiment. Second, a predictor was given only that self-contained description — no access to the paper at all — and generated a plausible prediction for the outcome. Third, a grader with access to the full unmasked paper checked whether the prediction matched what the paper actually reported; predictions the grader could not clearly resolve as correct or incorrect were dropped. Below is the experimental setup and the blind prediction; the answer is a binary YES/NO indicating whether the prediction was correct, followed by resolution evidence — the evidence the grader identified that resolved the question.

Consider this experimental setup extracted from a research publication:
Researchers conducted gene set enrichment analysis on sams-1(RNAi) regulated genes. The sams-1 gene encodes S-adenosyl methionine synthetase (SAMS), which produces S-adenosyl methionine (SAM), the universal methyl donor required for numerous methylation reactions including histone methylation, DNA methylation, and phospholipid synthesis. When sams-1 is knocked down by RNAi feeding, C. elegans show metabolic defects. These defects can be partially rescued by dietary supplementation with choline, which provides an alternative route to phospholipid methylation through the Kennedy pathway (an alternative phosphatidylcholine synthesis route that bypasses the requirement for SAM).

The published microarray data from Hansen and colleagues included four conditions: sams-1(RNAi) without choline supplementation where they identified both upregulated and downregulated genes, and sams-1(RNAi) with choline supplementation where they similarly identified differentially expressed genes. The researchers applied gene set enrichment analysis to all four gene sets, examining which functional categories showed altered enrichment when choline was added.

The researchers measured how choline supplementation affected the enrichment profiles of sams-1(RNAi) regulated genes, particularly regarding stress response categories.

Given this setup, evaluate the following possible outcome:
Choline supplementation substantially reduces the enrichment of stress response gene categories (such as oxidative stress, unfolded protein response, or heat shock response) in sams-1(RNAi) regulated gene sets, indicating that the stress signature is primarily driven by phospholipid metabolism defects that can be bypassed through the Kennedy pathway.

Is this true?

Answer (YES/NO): NO